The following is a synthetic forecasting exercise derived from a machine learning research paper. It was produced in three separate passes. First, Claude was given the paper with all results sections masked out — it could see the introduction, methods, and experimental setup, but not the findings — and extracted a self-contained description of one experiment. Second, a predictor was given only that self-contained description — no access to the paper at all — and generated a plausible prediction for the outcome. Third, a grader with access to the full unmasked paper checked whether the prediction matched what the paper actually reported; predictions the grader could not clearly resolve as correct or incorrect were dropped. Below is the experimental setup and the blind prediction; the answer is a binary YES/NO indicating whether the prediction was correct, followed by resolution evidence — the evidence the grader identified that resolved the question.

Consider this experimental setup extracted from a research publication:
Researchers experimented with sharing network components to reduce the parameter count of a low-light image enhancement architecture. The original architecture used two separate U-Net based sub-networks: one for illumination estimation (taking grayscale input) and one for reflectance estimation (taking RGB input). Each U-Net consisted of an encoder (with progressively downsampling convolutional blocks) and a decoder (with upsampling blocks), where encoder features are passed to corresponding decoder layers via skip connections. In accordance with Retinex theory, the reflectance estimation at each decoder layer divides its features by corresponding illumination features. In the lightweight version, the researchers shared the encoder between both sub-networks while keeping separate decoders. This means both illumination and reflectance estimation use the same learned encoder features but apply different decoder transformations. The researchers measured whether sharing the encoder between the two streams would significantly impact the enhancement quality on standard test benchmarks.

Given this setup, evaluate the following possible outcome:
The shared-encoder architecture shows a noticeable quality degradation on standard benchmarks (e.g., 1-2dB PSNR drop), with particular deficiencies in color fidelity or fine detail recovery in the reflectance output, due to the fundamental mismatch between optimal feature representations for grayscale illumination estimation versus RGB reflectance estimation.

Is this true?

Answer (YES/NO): NO